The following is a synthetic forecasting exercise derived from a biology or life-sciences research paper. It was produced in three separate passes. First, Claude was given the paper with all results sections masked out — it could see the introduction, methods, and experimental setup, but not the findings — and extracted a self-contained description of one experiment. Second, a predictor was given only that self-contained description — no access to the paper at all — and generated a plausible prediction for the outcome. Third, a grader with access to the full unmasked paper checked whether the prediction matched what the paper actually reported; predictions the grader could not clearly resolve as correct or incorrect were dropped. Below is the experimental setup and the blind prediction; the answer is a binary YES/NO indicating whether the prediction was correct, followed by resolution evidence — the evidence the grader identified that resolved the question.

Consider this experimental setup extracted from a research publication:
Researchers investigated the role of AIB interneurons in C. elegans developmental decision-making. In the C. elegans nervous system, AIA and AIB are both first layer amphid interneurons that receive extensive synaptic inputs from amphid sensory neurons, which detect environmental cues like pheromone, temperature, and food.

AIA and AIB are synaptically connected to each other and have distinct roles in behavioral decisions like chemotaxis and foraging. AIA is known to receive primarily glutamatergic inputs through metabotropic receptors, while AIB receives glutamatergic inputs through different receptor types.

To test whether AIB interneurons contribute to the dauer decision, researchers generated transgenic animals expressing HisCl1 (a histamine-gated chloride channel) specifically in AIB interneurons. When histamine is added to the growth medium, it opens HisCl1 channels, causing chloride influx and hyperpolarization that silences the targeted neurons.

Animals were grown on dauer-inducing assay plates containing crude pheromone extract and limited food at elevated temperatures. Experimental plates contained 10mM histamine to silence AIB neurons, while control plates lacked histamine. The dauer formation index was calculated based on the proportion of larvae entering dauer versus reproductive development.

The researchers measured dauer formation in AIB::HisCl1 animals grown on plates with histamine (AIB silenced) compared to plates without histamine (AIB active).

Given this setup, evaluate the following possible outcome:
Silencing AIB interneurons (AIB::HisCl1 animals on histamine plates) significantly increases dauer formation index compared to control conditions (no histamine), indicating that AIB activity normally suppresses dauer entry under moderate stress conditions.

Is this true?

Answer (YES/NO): NO